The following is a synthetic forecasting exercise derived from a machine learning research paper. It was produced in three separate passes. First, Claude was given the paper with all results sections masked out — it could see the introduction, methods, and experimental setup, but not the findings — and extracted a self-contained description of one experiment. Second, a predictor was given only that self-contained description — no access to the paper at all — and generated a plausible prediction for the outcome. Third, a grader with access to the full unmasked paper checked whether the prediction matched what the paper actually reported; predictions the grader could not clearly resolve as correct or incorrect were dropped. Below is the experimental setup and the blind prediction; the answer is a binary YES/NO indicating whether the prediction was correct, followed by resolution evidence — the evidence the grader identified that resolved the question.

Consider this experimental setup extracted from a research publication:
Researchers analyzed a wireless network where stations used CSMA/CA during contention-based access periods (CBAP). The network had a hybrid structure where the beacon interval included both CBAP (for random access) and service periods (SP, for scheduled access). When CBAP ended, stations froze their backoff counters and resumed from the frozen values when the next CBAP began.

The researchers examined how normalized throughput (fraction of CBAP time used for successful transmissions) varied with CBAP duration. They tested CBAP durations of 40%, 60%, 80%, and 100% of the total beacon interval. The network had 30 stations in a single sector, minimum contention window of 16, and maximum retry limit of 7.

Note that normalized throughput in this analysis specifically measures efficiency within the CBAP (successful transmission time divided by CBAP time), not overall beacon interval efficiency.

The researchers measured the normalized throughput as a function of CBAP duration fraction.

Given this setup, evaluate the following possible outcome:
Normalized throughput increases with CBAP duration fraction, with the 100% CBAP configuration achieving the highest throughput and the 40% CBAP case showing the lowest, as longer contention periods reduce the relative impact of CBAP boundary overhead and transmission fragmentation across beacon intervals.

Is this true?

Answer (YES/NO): NO